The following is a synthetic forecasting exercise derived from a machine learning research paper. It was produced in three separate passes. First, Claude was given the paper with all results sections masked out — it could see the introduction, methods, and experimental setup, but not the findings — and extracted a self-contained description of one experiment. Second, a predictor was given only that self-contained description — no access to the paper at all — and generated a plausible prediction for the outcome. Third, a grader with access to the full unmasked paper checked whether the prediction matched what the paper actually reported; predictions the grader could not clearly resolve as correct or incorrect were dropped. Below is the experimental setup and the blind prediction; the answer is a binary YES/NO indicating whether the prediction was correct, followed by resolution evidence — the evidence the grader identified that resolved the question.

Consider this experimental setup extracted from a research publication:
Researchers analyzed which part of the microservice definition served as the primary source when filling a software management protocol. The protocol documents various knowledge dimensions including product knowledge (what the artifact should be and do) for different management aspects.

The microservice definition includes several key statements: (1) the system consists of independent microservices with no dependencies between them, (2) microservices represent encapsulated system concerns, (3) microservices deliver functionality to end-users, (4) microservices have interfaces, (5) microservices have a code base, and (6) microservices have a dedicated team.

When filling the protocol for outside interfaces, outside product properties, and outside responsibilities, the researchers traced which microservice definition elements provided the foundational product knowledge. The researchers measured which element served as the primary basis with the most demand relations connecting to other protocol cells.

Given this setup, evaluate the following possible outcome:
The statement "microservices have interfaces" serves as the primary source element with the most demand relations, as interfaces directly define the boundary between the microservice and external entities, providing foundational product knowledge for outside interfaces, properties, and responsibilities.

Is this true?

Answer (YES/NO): NO